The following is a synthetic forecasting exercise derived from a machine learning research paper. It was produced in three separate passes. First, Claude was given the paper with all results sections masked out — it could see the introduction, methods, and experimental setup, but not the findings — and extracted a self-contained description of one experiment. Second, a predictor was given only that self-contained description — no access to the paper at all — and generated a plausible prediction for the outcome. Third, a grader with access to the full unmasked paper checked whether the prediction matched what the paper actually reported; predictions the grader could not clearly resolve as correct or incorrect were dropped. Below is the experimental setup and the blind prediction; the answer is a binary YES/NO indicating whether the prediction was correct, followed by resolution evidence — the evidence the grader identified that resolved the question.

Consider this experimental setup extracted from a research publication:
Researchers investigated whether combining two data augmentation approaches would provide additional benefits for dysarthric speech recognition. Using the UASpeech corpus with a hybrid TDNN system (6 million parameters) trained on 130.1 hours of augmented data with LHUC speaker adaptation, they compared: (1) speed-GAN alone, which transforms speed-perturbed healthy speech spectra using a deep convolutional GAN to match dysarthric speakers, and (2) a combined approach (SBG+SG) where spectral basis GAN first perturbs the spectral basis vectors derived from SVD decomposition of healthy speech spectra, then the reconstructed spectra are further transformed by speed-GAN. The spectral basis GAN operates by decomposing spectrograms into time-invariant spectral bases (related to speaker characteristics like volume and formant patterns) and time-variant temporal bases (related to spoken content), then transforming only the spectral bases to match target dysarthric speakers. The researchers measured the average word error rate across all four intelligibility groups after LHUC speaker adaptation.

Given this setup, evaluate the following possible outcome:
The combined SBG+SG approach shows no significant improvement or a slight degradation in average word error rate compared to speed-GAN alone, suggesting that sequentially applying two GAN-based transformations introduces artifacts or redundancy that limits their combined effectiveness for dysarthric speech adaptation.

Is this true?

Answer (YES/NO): NO